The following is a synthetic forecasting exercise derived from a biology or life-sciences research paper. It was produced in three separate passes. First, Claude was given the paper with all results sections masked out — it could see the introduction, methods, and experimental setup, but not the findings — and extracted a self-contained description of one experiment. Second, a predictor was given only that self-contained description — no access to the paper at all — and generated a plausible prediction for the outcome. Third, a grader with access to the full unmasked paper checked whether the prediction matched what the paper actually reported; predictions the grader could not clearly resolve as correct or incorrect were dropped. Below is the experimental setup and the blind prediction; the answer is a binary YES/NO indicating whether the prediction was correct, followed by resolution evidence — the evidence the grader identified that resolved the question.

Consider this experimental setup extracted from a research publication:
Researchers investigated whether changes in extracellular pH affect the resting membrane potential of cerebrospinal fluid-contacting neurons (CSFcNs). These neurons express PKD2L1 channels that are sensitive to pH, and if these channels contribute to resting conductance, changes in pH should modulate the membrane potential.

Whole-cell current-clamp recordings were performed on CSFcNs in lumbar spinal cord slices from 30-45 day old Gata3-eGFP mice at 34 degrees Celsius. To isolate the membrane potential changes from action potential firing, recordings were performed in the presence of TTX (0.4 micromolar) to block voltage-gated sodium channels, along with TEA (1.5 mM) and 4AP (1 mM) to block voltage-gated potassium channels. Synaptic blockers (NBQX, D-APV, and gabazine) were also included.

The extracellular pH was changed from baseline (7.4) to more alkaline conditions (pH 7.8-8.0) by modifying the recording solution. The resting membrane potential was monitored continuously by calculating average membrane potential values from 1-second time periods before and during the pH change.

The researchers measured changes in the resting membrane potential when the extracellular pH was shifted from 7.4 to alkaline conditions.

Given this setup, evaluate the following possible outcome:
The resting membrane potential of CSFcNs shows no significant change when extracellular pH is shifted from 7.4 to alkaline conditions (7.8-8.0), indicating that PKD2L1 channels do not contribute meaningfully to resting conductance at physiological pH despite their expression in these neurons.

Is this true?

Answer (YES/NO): NO